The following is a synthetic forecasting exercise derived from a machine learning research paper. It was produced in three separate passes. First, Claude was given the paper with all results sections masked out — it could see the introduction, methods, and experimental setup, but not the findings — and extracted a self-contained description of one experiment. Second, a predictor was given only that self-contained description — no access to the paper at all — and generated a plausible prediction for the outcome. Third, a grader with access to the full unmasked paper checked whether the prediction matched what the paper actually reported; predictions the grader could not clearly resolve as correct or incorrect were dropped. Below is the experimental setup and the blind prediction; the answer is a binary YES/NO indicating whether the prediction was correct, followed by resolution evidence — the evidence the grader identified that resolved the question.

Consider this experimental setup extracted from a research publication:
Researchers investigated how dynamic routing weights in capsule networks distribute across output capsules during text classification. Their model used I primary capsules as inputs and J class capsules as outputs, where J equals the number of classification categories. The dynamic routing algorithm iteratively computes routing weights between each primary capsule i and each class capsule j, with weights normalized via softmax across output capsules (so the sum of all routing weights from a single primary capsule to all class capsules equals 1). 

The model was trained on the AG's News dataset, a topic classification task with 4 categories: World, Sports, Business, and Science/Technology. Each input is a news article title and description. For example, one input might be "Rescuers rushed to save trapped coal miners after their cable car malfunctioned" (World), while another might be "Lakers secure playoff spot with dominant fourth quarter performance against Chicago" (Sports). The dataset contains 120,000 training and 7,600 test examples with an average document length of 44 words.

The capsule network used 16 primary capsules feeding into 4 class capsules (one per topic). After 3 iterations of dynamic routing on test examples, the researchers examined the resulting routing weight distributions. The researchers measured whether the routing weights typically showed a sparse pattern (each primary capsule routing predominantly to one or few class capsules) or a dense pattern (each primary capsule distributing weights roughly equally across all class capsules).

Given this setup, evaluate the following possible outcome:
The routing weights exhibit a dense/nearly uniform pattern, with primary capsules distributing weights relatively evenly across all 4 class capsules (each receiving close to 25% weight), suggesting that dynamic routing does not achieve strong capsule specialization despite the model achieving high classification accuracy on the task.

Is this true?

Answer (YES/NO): NO